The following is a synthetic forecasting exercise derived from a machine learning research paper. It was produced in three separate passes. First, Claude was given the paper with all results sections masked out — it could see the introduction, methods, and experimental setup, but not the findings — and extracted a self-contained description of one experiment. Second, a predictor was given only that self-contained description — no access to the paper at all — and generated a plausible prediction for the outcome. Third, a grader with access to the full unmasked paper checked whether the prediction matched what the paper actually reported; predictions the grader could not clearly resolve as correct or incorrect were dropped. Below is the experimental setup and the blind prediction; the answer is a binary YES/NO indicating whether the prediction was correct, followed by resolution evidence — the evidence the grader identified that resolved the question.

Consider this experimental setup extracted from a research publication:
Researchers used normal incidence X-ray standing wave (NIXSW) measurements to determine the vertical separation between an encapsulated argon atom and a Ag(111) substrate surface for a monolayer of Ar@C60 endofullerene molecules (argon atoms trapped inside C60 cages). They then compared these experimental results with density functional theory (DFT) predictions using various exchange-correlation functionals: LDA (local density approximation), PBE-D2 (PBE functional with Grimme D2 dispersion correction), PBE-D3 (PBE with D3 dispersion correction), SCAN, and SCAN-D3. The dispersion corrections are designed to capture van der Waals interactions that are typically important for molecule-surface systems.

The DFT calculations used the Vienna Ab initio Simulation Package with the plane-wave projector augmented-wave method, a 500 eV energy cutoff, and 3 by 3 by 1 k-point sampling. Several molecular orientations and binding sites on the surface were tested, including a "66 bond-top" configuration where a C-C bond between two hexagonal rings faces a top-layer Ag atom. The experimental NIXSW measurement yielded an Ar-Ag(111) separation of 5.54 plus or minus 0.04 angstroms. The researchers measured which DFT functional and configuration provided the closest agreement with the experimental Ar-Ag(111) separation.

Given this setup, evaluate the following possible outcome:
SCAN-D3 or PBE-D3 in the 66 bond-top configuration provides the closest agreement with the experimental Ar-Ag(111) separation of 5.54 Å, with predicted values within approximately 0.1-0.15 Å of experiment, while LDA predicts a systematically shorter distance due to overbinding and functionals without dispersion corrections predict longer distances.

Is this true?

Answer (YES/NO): NO